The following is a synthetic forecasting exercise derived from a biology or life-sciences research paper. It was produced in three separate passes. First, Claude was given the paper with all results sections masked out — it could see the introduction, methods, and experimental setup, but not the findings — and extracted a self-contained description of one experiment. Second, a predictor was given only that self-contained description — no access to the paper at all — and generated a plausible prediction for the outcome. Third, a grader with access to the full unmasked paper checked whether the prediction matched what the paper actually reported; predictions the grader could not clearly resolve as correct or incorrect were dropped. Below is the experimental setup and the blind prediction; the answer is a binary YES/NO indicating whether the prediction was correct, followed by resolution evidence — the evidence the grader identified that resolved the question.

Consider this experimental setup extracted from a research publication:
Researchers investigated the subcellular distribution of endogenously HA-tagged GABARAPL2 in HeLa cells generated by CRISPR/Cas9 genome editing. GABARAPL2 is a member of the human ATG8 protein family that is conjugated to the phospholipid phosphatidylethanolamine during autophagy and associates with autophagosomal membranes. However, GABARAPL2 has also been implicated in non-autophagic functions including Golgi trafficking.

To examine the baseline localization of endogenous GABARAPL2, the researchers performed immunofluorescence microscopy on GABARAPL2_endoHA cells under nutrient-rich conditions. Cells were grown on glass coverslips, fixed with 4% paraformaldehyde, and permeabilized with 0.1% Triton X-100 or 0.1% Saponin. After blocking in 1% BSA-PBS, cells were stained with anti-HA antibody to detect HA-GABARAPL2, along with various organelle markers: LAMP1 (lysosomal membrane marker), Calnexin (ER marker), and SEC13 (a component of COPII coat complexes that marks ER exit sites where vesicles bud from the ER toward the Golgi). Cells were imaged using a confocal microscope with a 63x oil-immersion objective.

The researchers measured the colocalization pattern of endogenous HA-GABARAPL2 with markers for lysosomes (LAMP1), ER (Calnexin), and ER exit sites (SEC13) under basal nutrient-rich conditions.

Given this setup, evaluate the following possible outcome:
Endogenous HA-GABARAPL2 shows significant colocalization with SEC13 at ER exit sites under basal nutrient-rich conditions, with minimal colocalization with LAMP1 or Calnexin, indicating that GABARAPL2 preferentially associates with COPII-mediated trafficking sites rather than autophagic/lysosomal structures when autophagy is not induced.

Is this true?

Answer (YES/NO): NO